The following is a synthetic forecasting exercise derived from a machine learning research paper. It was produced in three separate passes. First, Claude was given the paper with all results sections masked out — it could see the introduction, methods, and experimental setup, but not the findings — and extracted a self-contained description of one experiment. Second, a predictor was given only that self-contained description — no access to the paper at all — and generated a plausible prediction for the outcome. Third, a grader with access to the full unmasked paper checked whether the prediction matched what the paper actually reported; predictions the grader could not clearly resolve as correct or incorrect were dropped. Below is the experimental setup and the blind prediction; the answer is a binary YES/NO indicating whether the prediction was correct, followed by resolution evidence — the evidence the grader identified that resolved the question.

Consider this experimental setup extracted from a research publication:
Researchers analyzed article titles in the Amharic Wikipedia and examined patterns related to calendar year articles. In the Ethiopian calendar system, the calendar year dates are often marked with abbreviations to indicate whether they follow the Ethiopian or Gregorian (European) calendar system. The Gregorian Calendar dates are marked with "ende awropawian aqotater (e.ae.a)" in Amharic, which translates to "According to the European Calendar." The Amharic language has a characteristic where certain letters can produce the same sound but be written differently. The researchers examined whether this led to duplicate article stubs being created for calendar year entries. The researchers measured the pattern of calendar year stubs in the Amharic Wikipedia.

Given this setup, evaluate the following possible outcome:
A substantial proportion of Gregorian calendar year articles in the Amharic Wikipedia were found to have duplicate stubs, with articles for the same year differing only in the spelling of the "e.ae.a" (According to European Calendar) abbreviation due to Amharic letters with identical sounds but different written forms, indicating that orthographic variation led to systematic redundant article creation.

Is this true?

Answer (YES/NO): YES